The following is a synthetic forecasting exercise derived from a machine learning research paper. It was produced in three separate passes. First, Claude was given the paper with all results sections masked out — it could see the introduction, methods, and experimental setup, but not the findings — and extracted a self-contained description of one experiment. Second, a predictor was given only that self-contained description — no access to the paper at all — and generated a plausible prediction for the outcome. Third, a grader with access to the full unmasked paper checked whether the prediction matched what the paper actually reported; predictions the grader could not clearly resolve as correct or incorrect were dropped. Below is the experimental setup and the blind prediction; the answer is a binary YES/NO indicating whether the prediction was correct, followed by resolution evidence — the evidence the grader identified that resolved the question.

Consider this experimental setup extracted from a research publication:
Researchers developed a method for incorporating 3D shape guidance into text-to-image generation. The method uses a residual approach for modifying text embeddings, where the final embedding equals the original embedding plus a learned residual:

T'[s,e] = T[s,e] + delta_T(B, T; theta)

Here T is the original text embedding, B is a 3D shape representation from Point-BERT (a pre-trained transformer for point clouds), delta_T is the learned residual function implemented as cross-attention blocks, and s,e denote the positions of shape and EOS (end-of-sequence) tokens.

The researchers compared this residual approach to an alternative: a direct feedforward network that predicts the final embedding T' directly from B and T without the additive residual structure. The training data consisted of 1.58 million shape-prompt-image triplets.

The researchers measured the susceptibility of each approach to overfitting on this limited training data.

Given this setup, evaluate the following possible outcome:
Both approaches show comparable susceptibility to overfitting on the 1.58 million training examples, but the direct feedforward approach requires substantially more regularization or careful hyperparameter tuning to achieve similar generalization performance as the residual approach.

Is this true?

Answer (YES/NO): NO